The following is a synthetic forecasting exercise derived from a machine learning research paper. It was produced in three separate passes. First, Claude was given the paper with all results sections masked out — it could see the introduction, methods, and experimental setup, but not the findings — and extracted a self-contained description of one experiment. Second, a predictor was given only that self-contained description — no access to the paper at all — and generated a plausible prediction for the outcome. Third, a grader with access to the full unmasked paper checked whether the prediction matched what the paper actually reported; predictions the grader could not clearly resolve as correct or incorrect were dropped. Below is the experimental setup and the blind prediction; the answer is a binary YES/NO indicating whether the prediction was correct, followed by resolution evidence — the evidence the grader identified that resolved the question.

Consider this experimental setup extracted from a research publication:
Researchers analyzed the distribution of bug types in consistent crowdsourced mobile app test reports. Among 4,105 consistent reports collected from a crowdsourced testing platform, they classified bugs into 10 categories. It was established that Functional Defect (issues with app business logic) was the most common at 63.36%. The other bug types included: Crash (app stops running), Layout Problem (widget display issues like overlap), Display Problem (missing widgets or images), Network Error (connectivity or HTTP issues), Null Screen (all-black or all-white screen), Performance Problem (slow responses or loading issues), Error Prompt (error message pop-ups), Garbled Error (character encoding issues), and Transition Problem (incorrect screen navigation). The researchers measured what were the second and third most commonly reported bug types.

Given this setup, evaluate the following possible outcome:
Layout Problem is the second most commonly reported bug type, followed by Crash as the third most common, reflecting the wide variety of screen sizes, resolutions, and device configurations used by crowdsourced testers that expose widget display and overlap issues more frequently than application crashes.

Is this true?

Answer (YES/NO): NO